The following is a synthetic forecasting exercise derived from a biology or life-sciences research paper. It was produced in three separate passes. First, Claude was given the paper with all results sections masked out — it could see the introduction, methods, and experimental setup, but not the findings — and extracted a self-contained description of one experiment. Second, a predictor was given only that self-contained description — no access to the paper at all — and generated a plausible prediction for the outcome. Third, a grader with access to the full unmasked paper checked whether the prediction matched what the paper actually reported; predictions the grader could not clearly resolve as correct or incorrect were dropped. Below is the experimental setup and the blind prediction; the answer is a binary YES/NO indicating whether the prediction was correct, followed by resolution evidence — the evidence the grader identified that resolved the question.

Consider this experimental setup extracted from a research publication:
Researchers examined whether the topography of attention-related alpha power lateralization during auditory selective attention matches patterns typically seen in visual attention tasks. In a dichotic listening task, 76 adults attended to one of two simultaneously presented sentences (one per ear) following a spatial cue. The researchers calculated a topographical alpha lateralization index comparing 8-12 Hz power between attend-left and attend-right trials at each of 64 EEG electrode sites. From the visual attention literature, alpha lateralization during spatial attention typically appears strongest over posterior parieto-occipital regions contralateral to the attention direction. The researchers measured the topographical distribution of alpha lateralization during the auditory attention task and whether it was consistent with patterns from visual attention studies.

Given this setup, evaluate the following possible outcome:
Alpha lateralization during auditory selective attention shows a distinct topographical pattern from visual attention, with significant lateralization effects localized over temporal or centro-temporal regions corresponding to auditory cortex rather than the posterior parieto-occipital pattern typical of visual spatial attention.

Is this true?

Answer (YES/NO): NO